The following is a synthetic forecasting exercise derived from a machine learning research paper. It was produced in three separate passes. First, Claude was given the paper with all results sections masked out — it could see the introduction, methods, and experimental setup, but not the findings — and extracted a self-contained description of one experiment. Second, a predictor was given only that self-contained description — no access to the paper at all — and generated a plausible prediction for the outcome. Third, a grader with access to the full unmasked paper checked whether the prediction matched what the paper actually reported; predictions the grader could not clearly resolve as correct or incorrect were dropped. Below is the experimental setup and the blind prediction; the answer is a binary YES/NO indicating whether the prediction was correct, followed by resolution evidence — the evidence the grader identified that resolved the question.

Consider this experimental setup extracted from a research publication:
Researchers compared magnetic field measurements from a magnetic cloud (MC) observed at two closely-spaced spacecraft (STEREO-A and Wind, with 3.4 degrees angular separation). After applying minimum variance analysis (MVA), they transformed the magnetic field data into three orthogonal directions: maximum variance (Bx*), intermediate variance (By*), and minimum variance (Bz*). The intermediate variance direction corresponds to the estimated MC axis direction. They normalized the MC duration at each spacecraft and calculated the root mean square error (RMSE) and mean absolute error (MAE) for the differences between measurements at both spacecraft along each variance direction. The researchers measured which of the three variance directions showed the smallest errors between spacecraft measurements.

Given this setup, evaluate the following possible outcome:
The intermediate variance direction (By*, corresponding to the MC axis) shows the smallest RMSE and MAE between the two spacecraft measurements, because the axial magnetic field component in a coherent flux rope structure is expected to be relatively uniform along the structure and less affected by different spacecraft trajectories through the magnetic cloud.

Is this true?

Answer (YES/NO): NO